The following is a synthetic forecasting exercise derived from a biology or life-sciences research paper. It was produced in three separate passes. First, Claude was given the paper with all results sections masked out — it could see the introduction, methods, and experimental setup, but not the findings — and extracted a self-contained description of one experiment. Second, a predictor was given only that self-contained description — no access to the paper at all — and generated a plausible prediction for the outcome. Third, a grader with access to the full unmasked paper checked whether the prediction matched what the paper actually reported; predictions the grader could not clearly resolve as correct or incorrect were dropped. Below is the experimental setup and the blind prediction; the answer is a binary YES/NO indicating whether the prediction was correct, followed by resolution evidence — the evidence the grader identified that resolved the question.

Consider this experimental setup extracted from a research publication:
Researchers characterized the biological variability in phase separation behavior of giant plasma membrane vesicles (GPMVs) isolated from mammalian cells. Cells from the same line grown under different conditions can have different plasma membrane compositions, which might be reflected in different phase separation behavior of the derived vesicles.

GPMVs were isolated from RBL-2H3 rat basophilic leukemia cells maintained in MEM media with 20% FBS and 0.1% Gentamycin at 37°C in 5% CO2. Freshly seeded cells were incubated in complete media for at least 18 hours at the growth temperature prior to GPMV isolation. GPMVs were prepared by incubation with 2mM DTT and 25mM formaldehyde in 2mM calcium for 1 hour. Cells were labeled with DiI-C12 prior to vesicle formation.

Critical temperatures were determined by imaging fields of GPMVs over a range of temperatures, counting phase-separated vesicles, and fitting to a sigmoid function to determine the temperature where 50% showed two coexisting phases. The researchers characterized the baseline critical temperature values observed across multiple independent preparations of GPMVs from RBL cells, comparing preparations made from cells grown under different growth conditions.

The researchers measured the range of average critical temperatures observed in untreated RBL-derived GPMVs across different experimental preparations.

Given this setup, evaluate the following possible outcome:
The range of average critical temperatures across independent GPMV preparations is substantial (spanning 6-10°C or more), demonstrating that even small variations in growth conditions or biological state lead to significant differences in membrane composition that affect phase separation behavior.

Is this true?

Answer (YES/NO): YES